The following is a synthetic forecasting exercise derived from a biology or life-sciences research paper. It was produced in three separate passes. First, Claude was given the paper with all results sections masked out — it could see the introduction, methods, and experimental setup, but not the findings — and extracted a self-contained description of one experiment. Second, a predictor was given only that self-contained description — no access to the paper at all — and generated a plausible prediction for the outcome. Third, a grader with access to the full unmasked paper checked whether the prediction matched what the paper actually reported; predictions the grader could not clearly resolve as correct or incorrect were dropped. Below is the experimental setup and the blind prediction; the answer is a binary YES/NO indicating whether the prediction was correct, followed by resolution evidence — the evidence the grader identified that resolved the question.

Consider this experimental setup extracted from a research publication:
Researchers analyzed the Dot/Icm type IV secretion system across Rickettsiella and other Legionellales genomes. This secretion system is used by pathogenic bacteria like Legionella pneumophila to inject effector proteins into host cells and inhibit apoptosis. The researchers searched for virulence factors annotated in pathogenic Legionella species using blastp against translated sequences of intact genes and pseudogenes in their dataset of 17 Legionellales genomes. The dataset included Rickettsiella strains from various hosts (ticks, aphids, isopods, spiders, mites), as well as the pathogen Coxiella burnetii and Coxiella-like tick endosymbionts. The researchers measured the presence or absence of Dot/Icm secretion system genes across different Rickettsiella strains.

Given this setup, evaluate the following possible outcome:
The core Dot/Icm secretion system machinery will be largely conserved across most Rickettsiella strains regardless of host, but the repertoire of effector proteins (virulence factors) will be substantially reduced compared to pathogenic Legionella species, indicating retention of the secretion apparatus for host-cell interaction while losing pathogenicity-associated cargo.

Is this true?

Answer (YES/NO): YES